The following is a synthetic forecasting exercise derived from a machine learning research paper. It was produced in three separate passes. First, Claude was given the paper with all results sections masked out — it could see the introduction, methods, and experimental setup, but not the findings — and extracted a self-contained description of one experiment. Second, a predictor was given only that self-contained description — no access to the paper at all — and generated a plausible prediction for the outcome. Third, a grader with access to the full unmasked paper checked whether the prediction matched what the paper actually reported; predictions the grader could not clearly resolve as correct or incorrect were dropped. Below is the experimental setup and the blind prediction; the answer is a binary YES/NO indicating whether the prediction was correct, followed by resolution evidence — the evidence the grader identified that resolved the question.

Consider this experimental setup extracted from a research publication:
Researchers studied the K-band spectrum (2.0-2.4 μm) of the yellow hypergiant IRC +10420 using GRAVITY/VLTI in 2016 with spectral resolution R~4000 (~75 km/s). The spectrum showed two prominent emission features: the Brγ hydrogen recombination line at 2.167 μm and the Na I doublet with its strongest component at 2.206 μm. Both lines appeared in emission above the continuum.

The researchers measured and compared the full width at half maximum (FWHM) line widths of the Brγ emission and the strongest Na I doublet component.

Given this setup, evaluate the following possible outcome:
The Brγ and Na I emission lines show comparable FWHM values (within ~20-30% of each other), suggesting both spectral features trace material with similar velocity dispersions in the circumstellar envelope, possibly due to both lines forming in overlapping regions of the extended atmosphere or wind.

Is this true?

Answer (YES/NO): YES